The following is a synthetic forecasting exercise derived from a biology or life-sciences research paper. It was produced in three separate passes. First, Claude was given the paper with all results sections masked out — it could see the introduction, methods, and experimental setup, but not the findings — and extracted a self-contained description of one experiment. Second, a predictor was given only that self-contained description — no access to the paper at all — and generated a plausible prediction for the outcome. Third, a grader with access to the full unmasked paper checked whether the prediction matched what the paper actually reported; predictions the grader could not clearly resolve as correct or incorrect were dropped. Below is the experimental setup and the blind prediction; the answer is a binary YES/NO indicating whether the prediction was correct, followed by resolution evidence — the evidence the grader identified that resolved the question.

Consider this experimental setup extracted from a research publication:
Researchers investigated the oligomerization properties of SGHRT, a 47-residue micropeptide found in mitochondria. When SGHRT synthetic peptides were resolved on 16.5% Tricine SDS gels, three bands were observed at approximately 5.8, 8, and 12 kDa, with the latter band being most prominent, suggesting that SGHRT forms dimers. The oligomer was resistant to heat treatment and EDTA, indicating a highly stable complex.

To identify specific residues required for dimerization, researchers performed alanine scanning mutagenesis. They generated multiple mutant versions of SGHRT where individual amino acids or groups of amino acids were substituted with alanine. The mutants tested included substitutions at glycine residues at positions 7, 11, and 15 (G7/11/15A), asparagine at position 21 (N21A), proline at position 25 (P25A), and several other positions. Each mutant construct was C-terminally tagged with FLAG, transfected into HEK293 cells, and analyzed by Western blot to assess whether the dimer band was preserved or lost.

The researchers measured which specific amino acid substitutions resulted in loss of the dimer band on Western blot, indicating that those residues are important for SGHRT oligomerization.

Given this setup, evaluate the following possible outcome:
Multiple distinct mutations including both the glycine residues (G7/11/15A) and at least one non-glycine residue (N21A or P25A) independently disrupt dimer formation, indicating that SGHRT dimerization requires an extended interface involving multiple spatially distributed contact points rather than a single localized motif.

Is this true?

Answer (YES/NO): YES